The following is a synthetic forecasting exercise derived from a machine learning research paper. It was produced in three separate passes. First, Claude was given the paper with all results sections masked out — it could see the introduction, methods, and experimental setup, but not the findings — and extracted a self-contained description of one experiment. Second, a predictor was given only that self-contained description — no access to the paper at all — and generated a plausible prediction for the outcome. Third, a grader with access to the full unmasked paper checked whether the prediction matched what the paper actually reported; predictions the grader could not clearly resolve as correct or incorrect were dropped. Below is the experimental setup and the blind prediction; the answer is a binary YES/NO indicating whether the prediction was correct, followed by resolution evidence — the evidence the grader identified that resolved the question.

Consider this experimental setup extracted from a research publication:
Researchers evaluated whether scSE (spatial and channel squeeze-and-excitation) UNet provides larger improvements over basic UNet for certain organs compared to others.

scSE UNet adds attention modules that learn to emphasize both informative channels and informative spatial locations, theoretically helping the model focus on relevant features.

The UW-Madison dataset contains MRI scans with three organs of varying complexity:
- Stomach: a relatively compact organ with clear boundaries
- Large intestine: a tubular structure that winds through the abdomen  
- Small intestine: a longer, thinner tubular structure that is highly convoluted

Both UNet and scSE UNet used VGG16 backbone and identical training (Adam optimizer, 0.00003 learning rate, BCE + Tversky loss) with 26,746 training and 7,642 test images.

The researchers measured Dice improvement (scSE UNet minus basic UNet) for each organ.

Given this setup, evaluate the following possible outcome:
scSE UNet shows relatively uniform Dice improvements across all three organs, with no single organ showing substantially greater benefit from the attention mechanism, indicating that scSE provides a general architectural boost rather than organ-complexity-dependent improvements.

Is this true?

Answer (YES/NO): NO